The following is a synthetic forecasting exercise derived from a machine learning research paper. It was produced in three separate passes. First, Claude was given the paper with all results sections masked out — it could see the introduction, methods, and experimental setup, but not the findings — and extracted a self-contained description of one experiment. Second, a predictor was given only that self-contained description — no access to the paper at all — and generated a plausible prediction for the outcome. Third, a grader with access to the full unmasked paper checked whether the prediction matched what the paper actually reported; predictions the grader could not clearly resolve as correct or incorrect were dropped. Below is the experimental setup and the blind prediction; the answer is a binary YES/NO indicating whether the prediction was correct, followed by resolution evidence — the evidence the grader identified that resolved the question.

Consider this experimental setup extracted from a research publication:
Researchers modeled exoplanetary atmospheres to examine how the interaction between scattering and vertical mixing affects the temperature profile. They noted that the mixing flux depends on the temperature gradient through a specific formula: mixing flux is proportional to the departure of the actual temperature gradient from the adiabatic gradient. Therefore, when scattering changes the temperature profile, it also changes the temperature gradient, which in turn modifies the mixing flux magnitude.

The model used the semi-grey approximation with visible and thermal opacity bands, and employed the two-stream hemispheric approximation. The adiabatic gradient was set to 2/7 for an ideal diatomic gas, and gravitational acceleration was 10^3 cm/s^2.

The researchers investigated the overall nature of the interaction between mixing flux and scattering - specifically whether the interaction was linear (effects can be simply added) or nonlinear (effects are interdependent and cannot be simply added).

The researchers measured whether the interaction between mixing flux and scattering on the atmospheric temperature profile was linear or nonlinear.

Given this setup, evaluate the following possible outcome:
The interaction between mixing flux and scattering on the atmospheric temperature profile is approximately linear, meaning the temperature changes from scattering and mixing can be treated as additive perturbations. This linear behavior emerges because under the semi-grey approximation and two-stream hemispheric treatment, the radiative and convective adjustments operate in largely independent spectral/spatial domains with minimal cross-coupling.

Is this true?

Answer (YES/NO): NO